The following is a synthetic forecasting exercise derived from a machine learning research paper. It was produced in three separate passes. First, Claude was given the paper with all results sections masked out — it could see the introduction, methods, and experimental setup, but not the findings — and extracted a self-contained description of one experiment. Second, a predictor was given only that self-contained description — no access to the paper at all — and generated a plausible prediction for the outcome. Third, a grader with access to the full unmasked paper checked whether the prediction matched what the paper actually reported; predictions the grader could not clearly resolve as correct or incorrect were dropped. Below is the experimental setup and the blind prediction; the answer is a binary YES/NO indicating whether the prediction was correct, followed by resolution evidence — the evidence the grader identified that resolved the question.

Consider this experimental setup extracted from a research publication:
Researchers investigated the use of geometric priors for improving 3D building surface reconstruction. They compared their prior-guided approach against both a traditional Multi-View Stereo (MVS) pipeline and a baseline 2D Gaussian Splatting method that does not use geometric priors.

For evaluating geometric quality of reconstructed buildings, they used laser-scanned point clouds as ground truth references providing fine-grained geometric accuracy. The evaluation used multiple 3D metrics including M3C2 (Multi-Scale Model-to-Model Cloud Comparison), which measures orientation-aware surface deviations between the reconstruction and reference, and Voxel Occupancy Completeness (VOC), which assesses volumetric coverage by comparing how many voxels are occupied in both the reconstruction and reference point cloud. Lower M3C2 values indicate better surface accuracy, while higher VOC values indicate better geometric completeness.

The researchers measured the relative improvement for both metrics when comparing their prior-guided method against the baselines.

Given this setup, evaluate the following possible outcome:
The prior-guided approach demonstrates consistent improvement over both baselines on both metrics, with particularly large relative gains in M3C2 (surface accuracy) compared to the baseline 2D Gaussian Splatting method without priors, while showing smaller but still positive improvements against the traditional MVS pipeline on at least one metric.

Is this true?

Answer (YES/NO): YES